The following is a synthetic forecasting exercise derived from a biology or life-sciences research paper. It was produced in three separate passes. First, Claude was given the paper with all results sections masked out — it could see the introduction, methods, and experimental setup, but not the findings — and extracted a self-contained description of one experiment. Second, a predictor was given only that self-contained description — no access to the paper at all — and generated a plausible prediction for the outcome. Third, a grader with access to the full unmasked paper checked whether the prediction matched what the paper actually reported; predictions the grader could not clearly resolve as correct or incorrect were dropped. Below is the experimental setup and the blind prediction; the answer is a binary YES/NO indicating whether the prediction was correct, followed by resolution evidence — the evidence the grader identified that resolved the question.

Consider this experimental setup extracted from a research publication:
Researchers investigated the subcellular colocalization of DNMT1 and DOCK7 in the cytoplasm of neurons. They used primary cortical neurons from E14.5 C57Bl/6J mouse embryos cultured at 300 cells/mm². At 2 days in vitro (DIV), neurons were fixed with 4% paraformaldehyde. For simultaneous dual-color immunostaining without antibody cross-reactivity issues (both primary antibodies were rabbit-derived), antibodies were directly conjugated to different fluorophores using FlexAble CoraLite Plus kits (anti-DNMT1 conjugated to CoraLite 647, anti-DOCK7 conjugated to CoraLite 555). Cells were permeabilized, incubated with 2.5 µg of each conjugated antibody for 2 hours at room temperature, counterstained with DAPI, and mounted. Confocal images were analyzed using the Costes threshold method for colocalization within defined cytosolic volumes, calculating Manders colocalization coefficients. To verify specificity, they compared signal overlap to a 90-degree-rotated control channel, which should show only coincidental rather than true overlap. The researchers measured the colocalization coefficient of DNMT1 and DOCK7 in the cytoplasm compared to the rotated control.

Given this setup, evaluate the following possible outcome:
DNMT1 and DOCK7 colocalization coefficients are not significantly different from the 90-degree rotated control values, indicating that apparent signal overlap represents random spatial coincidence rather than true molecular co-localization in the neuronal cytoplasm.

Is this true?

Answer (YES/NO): NO